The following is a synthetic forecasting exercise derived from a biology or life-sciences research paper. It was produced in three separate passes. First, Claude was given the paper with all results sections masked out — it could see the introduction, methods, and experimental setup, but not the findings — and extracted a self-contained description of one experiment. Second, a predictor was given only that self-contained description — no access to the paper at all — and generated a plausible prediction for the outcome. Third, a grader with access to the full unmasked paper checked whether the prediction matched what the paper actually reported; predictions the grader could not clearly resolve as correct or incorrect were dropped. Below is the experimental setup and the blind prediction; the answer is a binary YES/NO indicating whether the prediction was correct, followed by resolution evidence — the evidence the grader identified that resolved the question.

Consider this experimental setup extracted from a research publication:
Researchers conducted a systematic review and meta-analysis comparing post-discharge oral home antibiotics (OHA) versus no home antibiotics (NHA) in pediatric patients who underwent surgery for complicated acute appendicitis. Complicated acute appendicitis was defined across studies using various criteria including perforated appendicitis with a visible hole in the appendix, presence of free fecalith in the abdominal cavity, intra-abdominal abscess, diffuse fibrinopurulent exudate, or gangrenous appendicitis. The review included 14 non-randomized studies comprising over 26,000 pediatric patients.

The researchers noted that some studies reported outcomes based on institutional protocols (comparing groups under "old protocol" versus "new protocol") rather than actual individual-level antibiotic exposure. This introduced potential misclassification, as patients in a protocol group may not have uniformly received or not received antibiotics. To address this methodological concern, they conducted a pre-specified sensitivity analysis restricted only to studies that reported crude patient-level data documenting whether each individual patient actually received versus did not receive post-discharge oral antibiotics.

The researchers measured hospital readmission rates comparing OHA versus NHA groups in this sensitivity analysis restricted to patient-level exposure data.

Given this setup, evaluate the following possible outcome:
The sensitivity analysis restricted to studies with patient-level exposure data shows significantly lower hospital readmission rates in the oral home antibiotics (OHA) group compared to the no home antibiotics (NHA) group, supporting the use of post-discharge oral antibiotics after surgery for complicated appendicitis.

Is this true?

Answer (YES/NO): NO